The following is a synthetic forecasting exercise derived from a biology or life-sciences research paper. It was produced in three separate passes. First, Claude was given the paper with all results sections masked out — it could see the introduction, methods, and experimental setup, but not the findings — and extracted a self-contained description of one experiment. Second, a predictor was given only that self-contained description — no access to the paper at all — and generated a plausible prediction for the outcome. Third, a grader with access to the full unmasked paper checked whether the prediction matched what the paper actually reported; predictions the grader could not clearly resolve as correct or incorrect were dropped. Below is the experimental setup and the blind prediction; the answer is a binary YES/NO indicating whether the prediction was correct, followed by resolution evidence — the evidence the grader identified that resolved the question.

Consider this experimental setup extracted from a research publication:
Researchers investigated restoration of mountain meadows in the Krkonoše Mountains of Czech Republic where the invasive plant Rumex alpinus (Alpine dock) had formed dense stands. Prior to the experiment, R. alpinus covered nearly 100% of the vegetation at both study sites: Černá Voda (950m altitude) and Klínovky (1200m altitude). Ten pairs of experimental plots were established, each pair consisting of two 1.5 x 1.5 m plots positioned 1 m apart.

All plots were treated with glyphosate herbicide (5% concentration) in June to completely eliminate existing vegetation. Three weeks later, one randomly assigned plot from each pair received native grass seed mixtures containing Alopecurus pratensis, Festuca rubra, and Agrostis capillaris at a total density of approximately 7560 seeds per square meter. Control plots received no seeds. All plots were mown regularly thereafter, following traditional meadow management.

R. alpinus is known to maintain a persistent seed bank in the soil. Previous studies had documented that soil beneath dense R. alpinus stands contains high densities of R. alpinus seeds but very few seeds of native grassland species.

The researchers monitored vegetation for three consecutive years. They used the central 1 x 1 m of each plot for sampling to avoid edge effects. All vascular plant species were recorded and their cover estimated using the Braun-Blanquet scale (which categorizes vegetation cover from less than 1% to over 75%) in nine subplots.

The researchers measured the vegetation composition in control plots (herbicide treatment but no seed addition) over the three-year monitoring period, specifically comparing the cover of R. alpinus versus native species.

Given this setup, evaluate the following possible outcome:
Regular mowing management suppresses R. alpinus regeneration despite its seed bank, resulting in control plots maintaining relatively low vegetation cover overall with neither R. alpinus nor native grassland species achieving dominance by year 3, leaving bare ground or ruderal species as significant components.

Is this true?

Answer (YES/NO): NO